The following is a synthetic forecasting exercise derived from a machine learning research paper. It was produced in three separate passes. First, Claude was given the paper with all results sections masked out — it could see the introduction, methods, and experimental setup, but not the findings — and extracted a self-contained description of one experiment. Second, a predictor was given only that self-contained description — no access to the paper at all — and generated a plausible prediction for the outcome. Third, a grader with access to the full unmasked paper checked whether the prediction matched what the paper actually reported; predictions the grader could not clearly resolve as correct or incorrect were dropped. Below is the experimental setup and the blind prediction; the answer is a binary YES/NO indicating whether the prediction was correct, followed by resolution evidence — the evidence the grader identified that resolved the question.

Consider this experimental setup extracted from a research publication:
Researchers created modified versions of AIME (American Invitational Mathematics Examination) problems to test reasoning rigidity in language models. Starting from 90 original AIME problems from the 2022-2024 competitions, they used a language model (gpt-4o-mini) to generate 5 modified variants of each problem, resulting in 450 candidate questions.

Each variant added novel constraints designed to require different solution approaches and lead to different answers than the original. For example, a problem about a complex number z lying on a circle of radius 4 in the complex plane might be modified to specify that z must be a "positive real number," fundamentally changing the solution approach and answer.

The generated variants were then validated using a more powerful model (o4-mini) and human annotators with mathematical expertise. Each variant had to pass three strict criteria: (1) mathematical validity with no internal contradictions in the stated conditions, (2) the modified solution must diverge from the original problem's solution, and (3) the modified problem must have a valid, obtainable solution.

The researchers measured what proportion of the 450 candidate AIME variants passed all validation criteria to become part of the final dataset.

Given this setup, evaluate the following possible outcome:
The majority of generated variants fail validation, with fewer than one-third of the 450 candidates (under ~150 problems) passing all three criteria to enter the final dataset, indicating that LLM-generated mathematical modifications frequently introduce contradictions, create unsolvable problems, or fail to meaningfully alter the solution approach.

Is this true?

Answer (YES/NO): YES